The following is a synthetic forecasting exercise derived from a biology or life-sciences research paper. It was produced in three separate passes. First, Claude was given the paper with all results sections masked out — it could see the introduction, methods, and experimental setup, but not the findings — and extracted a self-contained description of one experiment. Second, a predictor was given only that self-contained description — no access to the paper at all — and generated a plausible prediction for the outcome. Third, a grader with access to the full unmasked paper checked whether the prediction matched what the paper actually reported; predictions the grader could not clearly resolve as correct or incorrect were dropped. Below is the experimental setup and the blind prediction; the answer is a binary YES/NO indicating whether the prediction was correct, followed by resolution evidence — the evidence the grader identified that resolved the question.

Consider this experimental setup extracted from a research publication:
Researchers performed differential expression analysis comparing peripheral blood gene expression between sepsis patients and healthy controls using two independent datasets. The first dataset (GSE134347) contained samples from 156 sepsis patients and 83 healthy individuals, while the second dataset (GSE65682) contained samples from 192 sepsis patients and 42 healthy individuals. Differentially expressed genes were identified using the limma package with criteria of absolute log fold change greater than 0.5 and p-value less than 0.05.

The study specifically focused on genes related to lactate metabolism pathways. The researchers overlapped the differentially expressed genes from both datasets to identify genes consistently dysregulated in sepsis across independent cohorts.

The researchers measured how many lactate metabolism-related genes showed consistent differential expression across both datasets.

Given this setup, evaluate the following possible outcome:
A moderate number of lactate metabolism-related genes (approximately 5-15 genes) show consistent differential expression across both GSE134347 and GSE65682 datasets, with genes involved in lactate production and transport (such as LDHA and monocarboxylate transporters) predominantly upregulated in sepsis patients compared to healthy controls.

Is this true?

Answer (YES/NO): NO